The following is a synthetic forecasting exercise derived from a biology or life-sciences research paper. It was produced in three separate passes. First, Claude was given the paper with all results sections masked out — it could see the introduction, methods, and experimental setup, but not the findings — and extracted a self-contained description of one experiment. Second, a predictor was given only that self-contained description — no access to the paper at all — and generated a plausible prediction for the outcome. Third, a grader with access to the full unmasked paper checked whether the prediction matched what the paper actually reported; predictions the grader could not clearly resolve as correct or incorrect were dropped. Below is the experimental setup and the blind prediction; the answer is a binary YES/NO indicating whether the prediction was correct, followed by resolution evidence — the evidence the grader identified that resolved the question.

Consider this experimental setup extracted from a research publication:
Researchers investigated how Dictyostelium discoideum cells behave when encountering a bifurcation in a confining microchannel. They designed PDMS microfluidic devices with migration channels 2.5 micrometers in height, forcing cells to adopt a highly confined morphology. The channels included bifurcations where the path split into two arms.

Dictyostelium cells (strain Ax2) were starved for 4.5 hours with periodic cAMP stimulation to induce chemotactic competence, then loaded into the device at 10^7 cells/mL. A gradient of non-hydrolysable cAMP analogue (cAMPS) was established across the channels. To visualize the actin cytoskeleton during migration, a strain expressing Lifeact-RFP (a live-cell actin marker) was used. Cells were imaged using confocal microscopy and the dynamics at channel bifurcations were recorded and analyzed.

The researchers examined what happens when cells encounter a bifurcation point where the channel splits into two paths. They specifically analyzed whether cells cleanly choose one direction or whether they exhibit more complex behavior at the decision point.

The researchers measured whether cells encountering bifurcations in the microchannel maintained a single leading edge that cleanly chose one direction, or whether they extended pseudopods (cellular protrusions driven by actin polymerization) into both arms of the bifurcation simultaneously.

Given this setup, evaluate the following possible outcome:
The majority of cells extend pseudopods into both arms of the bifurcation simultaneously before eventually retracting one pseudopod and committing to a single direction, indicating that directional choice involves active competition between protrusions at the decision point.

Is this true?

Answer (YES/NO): YES